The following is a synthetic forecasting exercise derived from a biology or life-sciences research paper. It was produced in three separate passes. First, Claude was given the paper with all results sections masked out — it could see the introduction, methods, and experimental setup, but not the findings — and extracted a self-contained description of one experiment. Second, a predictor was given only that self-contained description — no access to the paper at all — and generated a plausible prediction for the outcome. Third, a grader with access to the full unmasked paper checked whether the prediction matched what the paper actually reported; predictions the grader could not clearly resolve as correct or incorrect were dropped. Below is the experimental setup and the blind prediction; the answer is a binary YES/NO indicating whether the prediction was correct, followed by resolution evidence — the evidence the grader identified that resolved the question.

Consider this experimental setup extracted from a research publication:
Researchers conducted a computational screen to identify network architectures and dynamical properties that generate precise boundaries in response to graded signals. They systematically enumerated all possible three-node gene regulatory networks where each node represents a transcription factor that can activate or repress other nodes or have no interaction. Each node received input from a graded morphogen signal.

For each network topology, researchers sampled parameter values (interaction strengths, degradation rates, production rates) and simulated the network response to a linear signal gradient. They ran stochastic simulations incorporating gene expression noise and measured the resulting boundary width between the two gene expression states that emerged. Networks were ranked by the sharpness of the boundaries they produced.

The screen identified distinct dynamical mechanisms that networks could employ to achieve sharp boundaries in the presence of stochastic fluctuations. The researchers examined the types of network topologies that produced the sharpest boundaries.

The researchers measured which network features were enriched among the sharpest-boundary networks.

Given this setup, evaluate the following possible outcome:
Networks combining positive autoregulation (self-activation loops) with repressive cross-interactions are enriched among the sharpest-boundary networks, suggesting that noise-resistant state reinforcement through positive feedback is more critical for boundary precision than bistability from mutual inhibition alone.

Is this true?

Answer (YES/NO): NO